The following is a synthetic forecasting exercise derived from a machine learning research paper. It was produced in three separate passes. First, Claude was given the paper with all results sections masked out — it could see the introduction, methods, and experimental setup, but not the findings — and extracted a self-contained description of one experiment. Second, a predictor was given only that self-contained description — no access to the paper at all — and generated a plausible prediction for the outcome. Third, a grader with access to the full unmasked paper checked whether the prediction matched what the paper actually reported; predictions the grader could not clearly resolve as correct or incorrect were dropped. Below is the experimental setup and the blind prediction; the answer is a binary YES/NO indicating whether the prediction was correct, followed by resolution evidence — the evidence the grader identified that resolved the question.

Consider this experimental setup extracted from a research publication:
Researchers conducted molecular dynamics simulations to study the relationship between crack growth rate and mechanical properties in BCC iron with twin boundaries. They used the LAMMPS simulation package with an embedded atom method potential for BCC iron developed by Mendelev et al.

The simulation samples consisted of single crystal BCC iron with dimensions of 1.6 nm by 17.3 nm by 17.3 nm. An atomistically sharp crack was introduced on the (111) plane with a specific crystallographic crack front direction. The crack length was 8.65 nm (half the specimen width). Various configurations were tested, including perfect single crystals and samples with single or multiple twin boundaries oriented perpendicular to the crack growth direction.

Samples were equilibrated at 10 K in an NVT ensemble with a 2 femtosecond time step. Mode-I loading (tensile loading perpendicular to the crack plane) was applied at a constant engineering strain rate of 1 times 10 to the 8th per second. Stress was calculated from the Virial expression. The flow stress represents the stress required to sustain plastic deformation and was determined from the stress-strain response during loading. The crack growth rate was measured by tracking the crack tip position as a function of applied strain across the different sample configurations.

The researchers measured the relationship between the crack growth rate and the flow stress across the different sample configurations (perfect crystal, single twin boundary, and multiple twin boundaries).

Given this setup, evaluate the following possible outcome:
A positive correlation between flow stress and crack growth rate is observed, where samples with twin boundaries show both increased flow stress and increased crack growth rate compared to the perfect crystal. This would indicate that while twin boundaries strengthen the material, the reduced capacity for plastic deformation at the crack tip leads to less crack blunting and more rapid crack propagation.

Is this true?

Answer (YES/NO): NO